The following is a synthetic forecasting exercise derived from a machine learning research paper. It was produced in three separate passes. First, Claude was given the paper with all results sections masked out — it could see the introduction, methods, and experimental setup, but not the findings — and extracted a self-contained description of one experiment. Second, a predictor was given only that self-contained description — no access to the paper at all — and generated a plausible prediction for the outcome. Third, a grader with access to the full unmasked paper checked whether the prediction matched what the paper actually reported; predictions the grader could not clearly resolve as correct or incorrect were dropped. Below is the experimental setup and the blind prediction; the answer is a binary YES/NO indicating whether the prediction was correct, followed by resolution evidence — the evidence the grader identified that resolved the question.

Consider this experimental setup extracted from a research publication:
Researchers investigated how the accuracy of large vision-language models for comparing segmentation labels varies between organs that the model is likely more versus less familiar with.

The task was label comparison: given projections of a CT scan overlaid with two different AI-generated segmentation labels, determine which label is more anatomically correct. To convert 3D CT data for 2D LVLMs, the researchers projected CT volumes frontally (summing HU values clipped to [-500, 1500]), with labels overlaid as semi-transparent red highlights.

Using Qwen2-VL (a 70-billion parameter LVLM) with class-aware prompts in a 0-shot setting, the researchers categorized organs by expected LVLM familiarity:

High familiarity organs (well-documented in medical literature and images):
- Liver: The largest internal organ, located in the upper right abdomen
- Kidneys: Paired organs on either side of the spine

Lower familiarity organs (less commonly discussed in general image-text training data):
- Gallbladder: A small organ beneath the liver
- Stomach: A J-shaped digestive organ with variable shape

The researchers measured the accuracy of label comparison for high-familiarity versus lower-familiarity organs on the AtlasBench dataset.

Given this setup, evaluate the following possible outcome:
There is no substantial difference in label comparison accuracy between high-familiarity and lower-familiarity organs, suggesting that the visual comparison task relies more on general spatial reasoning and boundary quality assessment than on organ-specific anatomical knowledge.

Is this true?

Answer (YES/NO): NO